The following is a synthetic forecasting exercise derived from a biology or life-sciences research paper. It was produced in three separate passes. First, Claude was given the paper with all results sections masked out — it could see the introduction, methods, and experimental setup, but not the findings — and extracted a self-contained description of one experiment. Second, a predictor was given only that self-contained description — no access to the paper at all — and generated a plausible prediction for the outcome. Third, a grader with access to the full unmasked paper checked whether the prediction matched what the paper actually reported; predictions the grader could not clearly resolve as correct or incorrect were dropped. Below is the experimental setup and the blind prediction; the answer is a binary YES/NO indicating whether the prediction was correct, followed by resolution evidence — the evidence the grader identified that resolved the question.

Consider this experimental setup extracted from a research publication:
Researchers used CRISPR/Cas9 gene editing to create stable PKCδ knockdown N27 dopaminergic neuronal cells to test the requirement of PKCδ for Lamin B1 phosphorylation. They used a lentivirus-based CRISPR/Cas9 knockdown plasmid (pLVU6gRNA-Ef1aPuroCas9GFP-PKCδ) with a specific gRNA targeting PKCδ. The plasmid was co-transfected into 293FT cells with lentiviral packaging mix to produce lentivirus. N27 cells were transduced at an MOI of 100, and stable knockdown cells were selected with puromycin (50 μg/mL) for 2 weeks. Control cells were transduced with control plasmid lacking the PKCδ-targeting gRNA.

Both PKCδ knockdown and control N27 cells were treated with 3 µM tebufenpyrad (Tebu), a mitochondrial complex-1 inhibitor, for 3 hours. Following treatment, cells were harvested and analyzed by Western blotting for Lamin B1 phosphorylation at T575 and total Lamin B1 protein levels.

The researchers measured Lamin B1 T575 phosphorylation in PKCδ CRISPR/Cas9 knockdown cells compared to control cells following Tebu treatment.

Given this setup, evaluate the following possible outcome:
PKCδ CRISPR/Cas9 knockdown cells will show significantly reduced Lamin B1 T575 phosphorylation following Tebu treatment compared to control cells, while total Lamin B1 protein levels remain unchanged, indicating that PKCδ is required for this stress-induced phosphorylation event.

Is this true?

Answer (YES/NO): NO